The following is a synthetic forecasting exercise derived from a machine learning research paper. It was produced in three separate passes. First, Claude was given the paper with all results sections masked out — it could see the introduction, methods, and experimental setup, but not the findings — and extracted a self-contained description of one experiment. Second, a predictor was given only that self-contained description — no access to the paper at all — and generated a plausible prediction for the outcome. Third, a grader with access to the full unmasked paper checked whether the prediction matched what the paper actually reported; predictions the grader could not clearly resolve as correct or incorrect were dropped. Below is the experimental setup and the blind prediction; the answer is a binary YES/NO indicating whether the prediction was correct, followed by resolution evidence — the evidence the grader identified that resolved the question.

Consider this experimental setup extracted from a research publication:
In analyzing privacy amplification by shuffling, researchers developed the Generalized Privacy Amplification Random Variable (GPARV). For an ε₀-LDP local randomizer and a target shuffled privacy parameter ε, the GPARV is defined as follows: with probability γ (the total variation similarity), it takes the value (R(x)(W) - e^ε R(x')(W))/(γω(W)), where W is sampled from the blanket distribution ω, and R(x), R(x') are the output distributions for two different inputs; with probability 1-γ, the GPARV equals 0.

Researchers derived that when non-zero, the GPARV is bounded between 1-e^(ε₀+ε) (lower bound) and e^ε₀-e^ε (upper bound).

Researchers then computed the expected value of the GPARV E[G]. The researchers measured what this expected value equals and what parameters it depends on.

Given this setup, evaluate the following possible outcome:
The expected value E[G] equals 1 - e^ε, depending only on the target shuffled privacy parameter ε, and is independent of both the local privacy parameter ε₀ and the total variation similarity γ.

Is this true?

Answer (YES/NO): YES